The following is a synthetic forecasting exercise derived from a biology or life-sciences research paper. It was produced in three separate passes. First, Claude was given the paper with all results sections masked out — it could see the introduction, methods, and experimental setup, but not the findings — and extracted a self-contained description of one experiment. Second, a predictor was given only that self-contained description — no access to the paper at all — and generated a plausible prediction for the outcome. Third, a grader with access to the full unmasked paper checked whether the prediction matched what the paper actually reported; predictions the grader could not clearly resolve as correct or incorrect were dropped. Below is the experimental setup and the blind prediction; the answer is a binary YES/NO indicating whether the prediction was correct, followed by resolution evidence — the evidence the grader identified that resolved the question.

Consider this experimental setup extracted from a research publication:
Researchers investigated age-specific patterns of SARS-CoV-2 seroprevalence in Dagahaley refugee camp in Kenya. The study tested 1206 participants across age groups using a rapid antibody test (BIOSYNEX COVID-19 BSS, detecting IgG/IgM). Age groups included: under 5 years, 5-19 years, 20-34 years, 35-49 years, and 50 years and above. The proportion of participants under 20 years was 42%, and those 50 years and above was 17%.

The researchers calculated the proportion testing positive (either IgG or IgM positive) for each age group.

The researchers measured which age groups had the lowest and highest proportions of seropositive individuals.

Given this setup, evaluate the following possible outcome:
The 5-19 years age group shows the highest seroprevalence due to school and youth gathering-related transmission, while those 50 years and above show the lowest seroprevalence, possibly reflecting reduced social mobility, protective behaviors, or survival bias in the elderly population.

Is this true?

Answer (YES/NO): NO